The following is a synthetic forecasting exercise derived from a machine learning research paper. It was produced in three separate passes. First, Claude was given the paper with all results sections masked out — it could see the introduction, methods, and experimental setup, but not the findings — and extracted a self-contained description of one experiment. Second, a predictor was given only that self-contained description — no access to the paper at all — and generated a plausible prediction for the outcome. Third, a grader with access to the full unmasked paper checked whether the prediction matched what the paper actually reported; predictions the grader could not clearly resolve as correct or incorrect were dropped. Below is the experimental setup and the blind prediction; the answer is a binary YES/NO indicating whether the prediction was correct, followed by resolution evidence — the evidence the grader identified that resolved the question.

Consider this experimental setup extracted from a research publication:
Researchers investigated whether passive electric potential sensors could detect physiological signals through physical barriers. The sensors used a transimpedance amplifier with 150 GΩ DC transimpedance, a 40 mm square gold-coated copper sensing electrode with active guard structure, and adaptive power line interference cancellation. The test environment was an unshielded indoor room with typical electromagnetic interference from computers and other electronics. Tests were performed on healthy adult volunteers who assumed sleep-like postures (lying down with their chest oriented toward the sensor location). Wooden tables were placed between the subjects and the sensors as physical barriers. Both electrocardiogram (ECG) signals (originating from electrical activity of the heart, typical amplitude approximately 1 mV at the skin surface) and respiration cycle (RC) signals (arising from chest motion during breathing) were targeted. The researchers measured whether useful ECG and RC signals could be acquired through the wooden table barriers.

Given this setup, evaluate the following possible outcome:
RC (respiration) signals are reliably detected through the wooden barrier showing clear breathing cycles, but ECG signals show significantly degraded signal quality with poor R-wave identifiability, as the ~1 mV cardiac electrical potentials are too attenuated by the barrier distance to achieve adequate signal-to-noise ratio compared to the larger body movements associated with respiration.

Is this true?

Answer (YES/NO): NO